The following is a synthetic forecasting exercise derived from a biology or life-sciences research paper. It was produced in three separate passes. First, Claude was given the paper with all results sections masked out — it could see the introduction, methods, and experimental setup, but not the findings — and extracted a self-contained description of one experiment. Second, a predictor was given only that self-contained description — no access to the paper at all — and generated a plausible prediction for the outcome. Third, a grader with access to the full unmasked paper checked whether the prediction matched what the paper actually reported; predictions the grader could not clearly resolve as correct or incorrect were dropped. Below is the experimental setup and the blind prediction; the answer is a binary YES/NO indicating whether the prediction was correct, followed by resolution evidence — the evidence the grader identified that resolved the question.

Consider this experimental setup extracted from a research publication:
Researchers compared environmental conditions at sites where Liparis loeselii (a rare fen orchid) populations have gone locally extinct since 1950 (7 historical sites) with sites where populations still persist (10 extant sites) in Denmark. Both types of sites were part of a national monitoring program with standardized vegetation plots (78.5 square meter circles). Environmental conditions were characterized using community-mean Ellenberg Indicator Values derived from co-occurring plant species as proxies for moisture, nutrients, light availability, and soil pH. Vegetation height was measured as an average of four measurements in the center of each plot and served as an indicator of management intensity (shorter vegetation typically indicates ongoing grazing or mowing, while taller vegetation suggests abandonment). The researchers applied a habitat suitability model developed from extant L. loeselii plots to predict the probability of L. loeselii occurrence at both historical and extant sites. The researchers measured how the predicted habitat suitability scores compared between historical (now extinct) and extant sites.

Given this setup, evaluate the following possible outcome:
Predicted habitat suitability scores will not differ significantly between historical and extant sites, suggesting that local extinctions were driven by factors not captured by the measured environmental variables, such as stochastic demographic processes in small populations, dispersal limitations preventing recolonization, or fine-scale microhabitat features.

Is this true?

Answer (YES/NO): NO